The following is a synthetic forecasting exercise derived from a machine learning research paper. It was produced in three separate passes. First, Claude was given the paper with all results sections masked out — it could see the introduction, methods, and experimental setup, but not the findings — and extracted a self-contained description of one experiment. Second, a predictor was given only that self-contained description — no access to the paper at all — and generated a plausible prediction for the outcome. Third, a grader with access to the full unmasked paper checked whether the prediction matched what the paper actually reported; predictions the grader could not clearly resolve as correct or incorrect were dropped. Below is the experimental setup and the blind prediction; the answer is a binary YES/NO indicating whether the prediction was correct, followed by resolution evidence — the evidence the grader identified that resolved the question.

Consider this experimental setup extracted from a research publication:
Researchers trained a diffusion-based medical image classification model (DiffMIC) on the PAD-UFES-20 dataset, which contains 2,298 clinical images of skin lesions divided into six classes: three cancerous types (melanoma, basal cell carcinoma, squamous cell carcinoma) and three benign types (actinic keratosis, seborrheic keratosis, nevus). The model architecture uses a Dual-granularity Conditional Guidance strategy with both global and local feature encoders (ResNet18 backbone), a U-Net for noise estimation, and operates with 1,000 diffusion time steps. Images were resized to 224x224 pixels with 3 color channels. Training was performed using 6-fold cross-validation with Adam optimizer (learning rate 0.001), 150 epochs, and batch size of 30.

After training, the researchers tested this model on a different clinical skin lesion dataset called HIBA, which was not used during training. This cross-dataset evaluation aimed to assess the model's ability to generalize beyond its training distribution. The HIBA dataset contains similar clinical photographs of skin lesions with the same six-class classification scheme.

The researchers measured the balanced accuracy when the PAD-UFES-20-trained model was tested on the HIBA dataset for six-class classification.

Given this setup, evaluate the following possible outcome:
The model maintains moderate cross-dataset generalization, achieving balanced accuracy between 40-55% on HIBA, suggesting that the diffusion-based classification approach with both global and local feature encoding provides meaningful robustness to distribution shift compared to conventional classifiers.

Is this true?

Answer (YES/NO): YES